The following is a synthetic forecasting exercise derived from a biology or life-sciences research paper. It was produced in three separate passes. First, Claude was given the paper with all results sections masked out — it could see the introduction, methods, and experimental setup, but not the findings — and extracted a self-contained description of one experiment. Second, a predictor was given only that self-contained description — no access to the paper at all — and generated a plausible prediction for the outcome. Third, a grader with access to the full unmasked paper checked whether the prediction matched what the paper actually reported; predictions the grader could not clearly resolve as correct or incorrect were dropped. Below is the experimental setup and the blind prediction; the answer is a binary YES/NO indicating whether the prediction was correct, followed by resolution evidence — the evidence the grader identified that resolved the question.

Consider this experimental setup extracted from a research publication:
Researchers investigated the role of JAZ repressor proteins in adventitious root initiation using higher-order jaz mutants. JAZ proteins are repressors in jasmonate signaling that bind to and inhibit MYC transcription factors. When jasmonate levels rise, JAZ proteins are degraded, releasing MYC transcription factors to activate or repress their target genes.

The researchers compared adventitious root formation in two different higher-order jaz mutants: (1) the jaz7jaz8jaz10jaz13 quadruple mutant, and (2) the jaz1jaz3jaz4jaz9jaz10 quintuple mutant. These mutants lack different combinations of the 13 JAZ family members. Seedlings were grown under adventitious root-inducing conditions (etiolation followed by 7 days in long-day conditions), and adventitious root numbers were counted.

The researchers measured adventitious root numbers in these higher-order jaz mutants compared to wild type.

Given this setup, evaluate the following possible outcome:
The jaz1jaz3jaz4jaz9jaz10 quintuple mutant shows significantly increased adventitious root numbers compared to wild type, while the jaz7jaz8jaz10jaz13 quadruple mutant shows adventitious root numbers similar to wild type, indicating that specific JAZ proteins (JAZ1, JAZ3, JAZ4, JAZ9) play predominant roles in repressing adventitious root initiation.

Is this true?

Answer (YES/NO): NO